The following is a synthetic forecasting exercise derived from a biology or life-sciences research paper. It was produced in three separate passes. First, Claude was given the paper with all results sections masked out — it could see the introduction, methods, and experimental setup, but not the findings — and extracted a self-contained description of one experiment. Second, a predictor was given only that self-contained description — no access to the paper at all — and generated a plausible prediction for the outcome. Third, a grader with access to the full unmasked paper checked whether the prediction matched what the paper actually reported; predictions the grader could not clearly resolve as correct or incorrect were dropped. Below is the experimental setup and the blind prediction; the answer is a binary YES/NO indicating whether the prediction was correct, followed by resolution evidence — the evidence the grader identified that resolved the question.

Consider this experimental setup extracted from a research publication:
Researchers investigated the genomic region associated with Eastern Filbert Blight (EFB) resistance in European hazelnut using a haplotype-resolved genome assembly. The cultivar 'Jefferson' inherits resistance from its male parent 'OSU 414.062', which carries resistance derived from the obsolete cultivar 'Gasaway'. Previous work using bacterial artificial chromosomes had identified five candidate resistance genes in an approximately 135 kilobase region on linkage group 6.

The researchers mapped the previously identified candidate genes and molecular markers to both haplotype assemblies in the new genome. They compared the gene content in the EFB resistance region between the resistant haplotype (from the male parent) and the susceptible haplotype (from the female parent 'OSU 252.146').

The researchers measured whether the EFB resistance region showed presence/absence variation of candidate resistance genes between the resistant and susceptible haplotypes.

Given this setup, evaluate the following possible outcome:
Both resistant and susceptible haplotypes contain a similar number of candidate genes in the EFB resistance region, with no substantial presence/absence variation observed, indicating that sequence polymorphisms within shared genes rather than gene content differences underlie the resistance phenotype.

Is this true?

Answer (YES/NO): NO